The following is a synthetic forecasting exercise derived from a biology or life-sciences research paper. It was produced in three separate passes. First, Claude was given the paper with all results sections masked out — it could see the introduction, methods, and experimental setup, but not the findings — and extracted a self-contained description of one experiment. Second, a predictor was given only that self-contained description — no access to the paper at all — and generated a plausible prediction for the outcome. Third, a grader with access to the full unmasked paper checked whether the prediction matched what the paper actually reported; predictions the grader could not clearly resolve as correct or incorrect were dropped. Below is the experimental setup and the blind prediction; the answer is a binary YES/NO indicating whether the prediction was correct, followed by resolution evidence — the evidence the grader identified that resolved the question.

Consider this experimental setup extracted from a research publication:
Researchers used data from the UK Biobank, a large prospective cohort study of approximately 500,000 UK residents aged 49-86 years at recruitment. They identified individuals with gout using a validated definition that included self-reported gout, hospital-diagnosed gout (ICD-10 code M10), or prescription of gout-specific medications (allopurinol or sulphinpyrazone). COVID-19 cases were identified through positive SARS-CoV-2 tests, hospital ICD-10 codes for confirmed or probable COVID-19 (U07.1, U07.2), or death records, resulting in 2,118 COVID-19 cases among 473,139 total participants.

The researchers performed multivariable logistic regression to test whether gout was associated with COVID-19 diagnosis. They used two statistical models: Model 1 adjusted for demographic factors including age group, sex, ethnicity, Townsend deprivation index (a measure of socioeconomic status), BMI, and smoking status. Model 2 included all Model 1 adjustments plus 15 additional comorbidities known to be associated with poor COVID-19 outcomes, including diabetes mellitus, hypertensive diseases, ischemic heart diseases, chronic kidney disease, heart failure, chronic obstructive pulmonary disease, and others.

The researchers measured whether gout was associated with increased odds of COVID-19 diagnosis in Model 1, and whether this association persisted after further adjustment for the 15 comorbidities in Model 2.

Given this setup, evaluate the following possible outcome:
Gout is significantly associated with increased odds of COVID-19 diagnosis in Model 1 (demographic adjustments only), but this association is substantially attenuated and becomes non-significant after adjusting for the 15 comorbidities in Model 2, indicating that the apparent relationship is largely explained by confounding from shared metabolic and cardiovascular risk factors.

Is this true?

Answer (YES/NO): YES